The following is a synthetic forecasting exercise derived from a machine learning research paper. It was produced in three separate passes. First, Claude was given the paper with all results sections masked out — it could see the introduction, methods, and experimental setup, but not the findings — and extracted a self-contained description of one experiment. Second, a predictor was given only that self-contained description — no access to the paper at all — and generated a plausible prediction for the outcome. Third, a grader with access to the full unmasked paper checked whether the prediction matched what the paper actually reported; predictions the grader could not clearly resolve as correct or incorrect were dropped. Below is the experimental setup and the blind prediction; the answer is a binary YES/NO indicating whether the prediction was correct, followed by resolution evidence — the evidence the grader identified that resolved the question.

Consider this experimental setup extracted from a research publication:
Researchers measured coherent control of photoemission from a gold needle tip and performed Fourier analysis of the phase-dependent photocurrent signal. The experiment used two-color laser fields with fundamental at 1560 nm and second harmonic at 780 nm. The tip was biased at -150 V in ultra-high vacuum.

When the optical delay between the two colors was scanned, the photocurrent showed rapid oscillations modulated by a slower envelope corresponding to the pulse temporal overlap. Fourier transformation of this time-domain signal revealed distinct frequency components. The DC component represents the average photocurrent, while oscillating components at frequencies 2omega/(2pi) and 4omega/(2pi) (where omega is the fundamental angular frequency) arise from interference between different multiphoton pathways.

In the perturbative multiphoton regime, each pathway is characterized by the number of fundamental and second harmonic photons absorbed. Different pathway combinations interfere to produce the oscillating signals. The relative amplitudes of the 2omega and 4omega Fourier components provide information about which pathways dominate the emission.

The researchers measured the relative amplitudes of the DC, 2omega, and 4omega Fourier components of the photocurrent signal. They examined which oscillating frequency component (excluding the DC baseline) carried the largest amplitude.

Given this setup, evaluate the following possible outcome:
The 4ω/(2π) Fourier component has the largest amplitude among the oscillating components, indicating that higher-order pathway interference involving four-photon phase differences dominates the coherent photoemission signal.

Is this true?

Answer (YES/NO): NO